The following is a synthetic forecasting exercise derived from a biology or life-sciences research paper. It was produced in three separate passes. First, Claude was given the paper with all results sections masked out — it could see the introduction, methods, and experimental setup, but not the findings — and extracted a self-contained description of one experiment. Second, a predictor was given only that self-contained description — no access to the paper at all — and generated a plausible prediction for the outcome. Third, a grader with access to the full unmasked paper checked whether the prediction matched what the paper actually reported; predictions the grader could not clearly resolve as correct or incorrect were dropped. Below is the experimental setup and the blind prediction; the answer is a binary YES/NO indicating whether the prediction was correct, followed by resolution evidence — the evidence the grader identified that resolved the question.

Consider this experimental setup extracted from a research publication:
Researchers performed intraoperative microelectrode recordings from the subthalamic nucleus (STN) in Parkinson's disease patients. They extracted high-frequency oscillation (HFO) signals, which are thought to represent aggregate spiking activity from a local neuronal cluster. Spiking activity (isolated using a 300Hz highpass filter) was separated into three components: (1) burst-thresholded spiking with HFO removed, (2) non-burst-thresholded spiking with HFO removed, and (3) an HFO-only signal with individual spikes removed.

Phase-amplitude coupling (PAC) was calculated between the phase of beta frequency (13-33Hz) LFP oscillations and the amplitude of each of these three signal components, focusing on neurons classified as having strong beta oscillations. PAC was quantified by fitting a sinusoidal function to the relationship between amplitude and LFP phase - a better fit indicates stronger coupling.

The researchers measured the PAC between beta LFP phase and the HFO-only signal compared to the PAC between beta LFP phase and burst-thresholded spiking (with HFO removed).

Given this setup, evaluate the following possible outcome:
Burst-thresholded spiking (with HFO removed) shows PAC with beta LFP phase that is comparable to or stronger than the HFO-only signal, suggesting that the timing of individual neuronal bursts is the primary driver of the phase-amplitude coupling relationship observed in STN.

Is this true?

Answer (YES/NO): YES